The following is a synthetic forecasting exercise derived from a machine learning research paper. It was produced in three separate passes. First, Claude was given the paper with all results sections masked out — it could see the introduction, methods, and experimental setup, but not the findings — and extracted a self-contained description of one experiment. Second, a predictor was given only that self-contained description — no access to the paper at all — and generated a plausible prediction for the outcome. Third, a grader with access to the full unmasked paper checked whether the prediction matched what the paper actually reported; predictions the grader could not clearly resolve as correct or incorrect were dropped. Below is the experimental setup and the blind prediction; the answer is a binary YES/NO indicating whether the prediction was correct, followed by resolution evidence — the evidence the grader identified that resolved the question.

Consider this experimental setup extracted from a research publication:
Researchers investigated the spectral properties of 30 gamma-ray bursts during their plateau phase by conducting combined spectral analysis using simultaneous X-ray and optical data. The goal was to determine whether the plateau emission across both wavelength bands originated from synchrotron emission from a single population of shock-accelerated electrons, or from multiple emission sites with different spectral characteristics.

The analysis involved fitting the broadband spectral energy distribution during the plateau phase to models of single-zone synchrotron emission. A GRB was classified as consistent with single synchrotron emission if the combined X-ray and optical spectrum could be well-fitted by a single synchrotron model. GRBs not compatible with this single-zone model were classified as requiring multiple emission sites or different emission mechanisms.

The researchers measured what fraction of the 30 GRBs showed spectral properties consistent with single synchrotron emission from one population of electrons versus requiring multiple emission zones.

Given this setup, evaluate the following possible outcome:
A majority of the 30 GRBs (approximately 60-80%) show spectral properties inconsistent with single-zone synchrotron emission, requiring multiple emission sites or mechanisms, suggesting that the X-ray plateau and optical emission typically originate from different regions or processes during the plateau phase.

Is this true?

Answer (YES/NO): NO